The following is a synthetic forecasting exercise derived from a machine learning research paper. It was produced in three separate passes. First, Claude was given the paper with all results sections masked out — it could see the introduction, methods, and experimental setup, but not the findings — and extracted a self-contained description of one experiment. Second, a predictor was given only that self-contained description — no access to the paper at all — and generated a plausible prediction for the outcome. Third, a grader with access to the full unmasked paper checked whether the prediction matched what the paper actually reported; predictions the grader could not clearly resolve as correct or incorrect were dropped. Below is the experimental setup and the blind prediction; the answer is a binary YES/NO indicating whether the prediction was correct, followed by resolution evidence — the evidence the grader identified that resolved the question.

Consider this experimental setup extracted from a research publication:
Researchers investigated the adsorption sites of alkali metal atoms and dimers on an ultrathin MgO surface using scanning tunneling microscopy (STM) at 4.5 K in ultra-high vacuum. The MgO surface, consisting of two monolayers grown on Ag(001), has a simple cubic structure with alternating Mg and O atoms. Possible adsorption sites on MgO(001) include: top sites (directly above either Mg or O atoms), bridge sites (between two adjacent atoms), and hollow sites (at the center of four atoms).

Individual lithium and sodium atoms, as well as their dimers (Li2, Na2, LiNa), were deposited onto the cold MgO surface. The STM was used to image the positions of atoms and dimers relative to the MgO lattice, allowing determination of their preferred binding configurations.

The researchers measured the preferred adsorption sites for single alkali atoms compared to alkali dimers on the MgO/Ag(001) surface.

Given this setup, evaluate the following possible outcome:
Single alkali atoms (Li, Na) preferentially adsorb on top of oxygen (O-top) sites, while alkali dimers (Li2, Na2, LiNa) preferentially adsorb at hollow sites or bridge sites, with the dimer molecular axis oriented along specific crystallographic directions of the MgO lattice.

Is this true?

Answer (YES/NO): NO